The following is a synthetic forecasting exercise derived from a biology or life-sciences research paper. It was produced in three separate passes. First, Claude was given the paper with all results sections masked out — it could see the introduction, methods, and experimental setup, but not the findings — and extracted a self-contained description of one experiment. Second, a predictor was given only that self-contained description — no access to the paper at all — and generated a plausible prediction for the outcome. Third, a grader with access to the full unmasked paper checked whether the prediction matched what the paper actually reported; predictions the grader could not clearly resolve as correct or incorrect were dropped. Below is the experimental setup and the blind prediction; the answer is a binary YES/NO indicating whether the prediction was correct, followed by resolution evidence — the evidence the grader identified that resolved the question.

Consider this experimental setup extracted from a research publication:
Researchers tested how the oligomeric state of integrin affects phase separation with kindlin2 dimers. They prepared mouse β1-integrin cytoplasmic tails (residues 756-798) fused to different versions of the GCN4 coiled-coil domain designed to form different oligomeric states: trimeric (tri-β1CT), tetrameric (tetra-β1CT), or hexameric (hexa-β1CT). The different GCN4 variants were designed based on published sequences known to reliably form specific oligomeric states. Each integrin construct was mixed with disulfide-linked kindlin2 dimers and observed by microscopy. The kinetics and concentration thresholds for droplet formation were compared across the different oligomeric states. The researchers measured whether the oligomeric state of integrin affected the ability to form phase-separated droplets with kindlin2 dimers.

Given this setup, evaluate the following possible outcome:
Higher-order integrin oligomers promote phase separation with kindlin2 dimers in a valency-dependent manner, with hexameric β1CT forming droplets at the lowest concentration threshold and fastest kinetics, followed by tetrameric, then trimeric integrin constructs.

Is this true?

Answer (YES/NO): NO